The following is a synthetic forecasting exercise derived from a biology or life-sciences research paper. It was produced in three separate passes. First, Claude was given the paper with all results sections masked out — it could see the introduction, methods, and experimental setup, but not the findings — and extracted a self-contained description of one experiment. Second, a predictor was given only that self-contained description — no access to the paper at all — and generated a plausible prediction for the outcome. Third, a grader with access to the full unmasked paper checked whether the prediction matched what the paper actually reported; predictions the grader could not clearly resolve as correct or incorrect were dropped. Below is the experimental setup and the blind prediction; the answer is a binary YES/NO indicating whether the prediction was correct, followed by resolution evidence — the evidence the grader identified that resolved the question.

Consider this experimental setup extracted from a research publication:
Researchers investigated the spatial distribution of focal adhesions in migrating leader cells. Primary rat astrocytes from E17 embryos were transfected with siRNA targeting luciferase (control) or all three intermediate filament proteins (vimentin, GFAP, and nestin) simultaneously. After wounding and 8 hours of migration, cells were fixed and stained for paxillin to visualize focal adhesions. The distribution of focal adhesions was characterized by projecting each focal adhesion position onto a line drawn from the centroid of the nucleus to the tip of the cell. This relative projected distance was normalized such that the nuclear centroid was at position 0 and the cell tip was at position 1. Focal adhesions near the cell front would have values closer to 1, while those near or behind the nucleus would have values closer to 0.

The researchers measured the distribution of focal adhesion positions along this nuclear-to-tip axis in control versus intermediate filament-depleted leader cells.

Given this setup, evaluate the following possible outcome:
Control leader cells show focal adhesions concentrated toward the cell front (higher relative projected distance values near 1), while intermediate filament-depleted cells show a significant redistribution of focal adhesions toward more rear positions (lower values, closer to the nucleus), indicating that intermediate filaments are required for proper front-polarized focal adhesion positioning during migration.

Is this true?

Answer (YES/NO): YES